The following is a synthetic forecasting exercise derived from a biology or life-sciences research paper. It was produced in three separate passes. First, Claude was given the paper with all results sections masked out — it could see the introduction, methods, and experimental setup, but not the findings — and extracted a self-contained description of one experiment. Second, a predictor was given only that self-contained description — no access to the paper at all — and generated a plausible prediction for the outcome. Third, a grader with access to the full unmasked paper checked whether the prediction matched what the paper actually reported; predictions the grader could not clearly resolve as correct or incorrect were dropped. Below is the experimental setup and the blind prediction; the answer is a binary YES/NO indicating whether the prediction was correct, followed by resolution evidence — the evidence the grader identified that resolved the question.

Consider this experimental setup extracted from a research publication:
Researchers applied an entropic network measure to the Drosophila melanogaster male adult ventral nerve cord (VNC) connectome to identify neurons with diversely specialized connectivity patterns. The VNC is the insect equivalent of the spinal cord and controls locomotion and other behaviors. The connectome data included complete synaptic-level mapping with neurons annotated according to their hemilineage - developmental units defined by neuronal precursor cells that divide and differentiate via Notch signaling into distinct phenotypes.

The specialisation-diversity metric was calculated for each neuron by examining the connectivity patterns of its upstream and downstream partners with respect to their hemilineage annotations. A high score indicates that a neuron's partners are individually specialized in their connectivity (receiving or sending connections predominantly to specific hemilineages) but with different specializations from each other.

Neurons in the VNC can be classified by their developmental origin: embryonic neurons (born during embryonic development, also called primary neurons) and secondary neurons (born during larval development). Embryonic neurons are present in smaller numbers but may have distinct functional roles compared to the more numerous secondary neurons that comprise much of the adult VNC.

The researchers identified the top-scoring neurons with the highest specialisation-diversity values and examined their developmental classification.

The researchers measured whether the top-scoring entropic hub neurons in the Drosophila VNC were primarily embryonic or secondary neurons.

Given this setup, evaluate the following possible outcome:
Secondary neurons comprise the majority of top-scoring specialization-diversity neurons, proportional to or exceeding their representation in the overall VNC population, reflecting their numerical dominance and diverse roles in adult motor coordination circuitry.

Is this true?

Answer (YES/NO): NO